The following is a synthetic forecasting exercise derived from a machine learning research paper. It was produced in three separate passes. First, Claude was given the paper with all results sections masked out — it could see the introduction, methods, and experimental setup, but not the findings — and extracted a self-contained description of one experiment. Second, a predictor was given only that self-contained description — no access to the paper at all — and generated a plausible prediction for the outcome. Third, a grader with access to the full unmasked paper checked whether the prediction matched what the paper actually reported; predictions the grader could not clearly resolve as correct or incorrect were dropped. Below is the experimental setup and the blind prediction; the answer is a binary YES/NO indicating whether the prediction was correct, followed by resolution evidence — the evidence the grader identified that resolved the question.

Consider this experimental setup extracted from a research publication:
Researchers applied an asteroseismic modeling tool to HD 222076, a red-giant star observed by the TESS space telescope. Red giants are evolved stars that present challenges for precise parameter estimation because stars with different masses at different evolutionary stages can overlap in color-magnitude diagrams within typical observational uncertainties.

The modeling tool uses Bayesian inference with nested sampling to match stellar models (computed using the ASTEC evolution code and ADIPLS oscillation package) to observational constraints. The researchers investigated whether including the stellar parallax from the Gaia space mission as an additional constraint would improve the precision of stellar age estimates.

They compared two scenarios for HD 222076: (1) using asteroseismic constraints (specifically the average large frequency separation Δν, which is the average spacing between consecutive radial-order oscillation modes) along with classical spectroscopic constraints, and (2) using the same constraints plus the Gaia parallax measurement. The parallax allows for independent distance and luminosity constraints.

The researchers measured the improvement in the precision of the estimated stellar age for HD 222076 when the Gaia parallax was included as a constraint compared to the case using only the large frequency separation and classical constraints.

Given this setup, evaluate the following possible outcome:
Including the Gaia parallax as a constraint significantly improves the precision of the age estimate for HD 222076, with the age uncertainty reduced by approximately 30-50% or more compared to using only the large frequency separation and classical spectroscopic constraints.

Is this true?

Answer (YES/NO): NO